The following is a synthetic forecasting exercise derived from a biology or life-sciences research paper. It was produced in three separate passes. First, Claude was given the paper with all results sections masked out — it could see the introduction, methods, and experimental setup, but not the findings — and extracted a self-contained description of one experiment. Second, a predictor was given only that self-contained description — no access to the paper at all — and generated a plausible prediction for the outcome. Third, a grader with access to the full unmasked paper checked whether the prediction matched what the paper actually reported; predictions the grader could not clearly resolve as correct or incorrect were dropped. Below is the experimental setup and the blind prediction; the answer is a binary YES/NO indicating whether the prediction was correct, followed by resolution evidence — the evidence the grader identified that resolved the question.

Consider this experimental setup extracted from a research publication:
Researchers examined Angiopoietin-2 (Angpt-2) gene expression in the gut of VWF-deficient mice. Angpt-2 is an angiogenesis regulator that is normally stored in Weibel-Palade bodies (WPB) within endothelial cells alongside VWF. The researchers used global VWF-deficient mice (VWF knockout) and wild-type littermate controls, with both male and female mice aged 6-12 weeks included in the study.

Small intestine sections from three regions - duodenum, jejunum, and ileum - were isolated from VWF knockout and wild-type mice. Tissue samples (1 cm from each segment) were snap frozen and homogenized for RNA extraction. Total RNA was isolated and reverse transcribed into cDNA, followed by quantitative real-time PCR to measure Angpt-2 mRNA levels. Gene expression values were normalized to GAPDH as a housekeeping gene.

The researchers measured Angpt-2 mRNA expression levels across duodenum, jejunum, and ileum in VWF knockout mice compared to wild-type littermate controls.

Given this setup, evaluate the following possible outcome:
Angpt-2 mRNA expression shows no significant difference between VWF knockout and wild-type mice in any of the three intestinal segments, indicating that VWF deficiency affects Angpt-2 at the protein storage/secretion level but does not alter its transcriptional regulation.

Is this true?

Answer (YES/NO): NO